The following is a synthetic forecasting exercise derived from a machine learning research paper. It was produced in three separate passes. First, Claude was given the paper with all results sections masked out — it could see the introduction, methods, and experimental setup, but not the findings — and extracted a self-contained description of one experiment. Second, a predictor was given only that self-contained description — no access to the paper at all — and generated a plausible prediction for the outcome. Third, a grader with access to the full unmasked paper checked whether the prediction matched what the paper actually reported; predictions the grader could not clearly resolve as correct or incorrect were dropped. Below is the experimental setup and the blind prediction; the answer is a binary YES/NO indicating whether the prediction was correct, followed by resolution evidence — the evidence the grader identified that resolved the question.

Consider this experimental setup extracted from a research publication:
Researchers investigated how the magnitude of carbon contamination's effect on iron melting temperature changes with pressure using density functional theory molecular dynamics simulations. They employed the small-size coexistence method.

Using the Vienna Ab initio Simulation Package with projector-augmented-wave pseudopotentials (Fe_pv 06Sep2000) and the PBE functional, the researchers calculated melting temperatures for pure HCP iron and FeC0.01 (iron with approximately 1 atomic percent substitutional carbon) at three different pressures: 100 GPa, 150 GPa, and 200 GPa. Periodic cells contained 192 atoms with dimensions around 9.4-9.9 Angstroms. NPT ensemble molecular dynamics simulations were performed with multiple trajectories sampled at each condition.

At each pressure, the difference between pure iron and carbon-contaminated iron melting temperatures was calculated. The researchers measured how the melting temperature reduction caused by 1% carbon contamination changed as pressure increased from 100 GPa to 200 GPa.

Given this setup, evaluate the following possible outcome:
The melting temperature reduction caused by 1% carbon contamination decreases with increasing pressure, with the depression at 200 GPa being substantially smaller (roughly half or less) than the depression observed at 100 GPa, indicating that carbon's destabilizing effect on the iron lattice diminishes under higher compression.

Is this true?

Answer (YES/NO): NO